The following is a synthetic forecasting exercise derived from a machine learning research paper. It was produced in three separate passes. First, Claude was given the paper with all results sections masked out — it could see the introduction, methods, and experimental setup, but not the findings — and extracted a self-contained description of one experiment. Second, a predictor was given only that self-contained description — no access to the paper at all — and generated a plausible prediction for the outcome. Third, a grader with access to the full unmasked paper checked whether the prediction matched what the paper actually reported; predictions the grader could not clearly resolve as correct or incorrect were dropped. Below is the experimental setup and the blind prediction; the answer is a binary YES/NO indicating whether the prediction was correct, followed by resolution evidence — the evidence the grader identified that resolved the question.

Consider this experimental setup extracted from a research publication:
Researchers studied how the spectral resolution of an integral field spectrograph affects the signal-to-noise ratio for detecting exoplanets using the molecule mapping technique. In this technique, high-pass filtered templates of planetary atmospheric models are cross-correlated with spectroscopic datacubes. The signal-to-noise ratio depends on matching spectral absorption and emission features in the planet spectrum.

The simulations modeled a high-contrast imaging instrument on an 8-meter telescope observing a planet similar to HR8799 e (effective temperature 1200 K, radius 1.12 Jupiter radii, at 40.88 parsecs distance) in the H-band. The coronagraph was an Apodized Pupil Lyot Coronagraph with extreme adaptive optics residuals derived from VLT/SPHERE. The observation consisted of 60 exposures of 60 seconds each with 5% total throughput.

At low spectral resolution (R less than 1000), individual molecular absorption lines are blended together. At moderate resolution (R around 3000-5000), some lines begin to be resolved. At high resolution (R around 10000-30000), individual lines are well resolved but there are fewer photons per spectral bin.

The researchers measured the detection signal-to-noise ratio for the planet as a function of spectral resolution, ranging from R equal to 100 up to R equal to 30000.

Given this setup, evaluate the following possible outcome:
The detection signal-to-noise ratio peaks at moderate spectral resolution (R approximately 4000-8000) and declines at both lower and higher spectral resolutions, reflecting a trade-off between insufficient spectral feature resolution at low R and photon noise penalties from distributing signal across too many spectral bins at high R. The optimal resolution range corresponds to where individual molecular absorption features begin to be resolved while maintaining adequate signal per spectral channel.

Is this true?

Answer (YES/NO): NO